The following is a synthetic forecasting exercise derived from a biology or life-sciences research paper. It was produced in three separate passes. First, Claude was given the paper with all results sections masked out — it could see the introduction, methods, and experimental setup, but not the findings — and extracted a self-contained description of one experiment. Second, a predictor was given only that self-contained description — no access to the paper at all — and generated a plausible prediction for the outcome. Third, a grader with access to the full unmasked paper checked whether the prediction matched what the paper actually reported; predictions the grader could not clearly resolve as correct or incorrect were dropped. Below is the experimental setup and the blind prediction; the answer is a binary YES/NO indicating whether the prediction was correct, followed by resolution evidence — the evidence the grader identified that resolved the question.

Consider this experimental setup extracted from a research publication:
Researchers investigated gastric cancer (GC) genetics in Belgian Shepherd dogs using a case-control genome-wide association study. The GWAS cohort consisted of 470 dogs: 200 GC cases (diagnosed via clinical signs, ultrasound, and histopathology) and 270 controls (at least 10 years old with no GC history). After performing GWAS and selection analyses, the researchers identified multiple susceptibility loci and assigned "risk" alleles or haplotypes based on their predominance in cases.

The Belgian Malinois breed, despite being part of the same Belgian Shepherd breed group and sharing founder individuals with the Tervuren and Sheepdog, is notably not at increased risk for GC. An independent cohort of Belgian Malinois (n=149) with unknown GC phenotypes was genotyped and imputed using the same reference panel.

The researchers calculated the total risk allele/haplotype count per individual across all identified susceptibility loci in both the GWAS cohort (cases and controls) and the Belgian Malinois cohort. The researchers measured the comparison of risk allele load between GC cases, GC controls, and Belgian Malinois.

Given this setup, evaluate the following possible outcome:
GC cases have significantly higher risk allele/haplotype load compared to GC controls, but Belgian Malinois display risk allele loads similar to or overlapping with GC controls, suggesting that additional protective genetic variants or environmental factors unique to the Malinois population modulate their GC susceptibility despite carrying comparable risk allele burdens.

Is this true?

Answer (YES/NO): YES